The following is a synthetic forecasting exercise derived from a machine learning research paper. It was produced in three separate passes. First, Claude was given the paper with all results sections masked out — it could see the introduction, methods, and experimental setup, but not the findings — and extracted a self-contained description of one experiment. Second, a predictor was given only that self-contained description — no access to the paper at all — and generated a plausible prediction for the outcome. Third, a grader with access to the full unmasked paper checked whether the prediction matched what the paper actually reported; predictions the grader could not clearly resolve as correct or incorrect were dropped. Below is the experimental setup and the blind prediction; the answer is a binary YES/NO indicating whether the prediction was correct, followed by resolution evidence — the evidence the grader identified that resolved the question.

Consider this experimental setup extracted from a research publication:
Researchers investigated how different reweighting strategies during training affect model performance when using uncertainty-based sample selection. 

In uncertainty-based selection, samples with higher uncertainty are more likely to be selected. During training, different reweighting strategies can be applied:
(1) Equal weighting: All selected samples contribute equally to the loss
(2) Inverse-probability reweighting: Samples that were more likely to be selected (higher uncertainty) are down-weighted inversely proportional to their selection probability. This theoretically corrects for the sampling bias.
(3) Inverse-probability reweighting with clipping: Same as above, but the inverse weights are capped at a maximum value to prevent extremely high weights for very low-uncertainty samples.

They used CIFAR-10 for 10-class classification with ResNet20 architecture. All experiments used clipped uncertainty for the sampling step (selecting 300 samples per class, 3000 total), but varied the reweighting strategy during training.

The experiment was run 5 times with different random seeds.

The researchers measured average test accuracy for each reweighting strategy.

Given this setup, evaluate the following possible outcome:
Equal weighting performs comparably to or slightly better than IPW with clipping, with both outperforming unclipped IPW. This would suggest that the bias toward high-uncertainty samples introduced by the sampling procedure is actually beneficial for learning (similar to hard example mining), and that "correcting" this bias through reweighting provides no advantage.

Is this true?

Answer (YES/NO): NO